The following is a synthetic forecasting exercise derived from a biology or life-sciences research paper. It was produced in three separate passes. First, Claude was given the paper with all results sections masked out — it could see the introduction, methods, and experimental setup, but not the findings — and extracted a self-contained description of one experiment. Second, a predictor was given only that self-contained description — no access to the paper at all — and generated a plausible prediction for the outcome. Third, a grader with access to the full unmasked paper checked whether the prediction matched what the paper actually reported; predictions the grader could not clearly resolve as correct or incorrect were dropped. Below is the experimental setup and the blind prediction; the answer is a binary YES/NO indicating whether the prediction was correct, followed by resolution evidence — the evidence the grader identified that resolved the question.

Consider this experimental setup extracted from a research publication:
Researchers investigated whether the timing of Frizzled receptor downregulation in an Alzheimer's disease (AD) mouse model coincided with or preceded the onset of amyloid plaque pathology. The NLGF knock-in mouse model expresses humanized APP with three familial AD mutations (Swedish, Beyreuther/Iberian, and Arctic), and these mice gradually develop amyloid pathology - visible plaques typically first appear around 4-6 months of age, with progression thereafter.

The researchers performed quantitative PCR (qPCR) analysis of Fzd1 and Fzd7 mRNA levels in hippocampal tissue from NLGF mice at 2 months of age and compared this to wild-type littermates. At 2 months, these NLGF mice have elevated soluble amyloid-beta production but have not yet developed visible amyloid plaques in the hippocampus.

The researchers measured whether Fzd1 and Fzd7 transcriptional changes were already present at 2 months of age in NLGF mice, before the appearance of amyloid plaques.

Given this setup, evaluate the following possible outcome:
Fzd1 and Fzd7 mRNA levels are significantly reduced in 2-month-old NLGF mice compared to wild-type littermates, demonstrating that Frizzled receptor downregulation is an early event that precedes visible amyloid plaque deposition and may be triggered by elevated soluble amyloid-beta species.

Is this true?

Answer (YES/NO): YES